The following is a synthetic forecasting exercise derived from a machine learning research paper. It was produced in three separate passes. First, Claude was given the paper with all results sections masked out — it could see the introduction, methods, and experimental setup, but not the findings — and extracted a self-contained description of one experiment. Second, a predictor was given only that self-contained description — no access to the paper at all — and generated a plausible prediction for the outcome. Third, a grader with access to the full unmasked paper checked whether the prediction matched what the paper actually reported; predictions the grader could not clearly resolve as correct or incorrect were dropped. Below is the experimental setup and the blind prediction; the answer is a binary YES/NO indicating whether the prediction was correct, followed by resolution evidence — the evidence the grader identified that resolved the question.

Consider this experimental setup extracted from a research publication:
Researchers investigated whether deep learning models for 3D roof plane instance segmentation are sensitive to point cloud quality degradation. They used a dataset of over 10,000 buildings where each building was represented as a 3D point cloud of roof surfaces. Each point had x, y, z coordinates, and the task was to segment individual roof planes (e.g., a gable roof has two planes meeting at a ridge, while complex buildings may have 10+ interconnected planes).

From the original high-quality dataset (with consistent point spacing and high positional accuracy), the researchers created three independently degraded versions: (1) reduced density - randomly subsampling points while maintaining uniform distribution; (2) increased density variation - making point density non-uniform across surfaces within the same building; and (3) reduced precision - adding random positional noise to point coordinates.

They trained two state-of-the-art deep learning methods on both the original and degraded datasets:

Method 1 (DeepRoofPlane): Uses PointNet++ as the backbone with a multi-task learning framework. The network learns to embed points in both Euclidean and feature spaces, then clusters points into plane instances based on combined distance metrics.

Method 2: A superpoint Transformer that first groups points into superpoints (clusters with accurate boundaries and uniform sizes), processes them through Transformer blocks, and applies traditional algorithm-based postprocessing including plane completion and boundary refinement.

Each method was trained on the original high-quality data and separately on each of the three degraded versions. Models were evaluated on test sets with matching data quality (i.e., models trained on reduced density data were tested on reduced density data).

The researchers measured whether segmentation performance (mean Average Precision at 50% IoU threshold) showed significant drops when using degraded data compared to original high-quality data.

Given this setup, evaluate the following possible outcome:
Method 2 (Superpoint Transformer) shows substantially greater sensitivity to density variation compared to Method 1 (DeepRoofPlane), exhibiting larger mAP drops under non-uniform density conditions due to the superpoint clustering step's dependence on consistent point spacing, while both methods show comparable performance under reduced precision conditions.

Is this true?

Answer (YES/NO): NO